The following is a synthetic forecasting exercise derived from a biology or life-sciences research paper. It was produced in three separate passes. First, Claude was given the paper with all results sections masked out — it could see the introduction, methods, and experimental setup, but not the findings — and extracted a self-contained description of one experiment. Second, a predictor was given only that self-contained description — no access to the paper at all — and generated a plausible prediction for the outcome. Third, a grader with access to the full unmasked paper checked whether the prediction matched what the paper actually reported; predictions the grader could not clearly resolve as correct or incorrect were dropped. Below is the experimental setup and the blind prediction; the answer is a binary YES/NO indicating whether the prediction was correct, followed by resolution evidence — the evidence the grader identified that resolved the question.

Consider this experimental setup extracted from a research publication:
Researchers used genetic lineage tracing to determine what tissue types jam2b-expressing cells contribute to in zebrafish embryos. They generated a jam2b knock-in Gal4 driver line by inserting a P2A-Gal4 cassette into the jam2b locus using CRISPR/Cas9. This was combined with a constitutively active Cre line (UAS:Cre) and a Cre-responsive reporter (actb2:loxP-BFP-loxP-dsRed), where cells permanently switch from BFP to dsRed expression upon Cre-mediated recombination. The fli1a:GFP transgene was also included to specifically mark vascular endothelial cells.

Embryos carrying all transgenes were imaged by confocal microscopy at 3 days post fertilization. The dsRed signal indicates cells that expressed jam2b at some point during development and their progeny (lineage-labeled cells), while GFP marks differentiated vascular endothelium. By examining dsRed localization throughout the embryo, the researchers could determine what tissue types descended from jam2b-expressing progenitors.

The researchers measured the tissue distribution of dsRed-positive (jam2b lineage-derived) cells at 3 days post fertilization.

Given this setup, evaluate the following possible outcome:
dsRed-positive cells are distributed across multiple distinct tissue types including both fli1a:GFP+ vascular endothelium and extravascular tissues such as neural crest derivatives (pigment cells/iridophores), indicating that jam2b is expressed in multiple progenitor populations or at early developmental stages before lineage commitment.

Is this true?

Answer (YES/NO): NO